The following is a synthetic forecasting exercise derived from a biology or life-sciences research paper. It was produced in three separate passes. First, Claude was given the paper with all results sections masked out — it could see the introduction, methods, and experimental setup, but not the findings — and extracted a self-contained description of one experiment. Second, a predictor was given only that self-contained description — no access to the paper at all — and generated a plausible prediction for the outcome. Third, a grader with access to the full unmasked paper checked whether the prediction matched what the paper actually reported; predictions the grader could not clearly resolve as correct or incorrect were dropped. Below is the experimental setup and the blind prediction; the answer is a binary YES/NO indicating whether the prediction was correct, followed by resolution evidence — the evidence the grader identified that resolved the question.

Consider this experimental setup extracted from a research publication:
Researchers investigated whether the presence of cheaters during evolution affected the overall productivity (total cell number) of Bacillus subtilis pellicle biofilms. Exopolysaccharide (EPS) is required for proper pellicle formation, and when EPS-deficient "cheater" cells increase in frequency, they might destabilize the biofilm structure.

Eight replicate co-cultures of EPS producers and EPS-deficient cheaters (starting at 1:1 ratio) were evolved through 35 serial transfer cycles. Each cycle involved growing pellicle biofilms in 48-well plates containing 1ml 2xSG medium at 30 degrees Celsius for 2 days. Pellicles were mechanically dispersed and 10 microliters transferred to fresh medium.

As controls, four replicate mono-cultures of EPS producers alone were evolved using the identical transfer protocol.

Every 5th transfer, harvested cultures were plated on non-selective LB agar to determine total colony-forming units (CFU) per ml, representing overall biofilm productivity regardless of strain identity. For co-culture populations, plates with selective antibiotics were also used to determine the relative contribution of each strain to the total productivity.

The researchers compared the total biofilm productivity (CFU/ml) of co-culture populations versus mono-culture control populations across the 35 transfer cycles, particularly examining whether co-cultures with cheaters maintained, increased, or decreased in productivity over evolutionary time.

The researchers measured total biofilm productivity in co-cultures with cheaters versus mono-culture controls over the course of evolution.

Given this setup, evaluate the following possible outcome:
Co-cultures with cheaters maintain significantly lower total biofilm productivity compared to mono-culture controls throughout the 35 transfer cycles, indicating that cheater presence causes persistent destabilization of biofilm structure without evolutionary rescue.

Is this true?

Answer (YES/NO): NO